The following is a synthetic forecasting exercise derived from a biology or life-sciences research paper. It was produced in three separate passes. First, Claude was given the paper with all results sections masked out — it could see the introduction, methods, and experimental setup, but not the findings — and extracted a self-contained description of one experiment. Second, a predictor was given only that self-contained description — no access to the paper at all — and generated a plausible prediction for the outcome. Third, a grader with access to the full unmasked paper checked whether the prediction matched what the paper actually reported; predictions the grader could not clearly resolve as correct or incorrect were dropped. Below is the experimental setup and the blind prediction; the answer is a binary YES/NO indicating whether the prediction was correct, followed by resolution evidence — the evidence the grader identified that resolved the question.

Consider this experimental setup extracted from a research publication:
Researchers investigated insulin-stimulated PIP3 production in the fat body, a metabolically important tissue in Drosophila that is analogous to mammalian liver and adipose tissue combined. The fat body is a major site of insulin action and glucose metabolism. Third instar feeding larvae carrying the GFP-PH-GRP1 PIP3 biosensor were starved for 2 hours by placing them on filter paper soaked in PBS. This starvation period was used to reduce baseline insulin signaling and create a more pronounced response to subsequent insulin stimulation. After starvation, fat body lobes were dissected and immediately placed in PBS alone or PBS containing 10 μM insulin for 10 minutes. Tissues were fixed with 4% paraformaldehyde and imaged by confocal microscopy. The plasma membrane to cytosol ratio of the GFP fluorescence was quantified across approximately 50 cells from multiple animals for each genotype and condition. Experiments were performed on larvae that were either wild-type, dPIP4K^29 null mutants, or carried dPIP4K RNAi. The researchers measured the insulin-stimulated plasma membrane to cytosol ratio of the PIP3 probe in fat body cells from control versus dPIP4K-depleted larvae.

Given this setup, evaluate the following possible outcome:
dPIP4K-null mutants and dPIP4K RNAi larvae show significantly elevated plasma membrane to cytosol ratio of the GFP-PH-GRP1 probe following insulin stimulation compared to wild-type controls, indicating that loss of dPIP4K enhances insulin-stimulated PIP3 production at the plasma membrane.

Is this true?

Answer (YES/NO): YES